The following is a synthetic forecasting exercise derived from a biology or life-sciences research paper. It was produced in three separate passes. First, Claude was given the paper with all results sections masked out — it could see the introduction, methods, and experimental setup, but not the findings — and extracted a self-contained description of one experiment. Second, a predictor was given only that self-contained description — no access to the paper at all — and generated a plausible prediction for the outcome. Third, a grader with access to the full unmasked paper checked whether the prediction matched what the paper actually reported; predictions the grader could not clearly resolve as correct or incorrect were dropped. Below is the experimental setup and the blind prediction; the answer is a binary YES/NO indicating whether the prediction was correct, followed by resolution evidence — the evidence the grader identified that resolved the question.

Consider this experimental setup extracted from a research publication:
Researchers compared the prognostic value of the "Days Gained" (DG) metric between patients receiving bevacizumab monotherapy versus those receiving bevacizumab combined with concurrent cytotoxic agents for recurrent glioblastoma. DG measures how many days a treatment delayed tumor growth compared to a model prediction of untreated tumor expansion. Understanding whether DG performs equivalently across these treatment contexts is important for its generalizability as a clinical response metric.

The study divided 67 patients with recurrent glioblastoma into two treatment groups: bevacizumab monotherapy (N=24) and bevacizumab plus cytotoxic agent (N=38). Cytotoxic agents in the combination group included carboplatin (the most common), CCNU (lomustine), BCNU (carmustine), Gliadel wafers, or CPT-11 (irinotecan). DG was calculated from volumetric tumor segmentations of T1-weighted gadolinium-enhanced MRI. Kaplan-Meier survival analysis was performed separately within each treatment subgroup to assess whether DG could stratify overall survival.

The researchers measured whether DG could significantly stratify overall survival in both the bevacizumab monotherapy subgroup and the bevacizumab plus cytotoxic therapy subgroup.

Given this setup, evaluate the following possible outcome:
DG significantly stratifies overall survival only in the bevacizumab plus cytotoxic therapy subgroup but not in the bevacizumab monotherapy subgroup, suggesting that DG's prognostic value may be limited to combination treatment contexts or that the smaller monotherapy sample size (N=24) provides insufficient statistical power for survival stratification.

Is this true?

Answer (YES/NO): YES